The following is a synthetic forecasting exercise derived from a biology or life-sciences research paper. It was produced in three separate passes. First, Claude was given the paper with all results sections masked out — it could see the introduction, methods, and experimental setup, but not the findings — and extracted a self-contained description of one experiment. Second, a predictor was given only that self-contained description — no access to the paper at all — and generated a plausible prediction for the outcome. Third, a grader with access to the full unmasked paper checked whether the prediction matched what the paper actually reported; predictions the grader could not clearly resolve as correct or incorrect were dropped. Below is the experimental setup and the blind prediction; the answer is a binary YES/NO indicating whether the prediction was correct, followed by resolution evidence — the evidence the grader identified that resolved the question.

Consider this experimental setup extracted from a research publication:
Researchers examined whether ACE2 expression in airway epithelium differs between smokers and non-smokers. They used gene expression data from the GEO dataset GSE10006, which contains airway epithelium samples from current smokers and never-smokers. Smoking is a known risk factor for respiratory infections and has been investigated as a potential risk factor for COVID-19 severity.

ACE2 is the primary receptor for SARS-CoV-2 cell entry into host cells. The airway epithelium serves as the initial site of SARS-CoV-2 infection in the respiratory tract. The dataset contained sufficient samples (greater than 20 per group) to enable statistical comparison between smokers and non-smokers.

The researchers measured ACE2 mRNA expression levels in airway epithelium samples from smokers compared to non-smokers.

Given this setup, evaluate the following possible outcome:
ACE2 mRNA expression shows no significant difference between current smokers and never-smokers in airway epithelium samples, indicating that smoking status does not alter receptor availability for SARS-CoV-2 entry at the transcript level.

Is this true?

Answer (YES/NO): NO